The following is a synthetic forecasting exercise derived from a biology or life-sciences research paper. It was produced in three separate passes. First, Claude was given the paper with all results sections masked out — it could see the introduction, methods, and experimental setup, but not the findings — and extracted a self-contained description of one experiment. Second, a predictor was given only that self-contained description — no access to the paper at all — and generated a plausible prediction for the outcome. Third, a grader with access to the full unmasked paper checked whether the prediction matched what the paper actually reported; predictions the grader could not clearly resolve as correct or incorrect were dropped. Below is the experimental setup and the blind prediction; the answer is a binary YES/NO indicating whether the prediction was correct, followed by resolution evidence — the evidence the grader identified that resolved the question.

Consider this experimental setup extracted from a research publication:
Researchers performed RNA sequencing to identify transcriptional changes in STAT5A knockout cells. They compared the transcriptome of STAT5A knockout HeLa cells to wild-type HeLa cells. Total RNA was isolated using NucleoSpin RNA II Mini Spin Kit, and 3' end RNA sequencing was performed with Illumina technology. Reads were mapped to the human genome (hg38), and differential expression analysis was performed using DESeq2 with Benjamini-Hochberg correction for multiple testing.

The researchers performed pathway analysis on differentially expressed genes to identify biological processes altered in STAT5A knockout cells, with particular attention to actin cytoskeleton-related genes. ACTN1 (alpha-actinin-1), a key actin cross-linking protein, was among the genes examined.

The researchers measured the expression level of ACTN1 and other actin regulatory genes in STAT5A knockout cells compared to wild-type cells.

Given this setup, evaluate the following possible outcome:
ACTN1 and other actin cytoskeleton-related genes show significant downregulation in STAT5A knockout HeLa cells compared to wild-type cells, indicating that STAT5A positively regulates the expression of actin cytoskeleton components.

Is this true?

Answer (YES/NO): YES